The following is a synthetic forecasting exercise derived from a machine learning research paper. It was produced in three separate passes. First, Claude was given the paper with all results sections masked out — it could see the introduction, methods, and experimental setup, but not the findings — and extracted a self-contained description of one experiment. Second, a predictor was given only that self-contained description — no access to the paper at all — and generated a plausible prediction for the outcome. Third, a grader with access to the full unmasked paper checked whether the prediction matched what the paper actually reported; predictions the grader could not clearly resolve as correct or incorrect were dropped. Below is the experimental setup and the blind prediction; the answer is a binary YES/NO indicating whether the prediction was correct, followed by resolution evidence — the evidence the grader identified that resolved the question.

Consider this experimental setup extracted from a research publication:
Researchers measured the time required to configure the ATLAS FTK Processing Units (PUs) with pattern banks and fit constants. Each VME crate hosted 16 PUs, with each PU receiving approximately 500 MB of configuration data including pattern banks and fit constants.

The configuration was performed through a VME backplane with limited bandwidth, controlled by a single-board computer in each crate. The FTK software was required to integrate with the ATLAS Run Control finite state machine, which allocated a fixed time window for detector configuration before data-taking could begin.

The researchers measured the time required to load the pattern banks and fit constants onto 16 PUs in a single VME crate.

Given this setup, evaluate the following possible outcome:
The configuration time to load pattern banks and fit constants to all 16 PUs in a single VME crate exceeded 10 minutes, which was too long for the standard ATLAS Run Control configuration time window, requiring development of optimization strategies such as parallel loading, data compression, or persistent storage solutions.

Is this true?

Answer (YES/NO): YES